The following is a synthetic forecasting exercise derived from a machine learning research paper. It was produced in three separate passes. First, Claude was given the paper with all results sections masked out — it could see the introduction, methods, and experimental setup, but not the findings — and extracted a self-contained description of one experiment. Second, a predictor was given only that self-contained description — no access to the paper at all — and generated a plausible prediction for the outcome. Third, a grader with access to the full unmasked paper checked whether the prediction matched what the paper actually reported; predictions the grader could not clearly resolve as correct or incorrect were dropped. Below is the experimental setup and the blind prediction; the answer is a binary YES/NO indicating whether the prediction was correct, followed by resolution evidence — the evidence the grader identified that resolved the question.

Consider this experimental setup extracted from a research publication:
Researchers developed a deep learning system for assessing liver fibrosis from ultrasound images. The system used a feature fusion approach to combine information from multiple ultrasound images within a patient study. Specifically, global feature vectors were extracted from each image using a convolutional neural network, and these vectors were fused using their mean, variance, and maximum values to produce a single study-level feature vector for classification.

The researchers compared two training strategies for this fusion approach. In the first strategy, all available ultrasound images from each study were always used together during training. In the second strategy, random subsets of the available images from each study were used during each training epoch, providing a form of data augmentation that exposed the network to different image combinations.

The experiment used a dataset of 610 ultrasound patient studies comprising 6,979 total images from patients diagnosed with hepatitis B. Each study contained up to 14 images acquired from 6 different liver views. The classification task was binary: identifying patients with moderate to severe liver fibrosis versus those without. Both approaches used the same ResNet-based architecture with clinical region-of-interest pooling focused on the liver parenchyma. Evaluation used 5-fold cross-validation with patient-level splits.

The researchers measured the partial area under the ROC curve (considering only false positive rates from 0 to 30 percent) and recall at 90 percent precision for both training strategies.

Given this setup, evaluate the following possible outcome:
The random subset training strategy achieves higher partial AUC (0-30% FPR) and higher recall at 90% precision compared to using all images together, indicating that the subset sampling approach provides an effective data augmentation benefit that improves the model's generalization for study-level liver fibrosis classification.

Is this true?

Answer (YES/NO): YES